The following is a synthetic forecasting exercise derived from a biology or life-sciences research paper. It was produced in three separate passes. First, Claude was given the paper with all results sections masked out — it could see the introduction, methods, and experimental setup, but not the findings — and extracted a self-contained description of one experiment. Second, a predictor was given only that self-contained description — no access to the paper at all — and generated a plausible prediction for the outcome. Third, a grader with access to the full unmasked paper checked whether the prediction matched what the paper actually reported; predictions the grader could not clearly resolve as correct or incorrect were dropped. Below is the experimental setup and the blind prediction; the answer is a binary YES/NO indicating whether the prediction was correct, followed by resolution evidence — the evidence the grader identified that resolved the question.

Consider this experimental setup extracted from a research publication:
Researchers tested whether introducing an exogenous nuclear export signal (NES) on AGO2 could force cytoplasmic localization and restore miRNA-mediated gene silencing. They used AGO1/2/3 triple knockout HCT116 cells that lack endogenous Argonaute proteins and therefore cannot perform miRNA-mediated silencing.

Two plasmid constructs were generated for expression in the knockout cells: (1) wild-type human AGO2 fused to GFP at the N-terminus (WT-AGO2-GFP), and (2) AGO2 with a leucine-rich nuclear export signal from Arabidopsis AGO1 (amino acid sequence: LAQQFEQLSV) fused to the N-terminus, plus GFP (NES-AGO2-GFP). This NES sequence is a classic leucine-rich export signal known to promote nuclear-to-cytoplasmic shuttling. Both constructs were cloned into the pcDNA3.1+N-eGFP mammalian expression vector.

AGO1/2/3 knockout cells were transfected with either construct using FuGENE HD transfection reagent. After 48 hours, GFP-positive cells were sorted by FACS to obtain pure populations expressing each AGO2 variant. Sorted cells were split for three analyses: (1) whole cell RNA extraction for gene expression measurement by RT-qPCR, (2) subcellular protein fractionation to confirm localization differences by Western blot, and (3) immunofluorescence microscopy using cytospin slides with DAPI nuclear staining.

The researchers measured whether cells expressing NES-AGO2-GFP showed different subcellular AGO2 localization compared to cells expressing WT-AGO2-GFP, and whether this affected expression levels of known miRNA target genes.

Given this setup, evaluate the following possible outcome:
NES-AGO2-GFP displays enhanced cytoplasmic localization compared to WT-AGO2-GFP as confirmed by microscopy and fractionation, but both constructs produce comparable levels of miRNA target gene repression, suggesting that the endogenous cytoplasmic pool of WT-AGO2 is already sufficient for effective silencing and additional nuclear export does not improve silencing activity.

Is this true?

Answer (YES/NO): NO